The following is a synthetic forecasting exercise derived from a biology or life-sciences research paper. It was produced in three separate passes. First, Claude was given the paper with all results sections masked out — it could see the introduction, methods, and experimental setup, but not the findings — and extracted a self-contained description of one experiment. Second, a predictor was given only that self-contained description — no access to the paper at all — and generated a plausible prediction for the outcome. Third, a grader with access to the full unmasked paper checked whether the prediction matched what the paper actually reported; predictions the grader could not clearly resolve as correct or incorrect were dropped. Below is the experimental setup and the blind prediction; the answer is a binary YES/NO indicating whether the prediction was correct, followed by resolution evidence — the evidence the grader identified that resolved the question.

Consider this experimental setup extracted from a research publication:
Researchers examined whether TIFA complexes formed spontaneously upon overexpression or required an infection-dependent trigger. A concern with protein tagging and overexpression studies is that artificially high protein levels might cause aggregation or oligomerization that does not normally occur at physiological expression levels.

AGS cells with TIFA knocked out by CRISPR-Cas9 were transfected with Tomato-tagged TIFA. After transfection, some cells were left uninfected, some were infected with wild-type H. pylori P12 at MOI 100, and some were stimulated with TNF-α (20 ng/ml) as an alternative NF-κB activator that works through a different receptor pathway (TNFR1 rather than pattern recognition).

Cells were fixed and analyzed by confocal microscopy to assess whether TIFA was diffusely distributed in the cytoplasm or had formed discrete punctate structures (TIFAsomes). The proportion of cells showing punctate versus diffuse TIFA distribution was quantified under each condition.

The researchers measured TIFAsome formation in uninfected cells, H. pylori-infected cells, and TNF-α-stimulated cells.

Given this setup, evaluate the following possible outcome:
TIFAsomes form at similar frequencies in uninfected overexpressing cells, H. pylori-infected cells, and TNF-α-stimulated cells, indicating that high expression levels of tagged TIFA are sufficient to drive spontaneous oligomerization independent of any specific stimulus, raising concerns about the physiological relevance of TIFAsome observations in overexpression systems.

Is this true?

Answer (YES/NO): NO